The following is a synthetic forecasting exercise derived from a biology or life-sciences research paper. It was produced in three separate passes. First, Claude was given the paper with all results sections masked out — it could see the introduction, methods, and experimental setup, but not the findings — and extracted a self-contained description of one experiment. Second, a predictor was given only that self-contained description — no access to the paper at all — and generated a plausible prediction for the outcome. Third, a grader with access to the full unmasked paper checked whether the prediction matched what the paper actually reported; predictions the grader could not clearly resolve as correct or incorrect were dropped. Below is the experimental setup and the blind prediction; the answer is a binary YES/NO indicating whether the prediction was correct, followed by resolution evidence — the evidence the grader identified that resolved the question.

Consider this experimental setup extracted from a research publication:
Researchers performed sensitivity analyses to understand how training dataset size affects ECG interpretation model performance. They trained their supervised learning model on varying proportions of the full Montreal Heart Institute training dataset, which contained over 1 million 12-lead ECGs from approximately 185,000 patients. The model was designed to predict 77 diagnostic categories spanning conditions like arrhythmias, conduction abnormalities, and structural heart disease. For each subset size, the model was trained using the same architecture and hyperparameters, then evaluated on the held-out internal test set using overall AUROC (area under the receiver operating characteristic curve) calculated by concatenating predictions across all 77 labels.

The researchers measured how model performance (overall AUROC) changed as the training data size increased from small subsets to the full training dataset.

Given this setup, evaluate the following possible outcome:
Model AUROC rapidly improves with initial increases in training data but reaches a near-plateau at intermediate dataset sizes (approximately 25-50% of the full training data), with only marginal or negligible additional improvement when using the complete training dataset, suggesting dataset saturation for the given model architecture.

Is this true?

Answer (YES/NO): NO